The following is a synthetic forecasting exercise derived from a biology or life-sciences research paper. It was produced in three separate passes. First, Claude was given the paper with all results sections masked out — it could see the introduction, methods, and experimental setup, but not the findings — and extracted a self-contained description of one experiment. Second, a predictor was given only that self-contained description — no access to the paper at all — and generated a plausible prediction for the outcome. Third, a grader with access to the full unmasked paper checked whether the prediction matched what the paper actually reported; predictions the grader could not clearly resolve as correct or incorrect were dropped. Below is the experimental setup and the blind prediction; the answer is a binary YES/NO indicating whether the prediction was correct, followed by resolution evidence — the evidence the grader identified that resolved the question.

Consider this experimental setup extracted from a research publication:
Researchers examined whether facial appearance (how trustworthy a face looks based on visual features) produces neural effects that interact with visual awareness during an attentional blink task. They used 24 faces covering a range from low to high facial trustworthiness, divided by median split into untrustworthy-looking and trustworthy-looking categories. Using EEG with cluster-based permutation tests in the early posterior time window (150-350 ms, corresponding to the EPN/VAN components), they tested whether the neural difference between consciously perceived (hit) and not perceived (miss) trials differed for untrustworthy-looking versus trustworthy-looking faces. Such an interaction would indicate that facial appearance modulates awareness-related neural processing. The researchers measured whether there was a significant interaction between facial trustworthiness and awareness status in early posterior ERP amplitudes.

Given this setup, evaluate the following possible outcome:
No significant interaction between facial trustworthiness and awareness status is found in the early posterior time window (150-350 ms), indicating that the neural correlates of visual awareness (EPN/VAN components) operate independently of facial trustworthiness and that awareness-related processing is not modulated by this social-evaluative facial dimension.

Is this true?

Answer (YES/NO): YES